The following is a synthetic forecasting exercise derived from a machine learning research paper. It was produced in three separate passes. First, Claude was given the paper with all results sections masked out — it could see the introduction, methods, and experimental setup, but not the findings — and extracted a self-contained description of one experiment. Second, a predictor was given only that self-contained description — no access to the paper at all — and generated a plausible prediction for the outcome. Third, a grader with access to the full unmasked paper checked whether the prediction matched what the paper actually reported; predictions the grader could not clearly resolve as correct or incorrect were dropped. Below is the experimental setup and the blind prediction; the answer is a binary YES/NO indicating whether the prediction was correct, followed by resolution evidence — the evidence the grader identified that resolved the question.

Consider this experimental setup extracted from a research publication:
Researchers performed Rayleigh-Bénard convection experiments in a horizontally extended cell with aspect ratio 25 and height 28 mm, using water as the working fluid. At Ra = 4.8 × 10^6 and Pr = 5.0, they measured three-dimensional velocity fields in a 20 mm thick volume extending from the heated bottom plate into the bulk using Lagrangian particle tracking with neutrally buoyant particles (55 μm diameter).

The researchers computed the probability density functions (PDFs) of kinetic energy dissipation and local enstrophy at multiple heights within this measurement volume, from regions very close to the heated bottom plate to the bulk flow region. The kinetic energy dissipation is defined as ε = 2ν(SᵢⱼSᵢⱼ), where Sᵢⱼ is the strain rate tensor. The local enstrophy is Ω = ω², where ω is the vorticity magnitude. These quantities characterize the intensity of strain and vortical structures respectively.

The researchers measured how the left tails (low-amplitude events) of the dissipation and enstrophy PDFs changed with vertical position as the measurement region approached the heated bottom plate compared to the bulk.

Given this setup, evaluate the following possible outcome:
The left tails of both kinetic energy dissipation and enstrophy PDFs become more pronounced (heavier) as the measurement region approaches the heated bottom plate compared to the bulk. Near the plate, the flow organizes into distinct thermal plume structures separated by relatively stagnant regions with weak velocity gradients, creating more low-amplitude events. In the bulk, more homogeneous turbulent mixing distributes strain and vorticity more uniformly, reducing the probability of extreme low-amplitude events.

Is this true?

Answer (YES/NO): YES